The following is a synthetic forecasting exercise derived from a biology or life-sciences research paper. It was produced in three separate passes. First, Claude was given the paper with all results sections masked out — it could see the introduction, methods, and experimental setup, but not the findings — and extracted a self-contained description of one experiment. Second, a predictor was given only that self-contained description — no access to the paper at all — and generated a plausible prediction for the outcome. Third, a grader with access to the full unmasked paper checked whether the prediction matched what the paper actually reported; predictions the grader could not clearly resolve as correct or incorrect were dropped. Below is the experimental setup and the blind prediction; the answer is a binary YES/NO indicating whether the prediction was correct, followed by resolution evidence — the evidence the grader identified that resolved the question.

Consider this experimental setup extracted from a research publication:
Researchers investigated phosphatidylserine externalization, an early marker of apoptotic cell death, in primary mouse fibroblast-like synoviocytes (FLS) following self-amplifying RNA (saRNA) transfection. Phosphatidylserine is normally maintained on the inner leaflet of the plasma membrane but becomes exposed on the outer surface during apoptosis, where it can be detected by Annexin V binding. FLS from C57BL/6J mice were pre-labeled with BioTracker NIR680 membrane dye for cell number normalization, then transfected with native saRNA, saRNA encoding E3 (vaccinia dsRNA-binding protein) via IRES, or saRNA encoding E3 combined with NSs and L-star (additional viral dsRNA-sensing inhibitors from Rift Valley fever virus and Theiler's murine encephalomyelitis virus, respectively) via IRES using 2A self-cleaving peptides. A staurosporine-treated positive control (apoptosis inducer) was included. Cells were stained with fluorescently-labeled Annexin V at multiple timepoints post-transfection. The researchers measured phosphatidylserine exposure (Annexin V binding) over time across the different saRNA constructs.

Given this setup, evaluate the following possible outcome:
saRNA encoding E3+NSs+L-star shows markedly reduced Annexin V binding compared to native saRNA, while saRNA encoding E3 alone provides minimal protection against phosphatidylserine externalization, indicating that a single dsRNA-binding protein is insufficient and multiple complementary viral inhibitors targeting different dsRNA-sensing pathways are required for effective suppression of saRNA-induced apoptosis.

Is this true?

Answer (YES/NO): YES